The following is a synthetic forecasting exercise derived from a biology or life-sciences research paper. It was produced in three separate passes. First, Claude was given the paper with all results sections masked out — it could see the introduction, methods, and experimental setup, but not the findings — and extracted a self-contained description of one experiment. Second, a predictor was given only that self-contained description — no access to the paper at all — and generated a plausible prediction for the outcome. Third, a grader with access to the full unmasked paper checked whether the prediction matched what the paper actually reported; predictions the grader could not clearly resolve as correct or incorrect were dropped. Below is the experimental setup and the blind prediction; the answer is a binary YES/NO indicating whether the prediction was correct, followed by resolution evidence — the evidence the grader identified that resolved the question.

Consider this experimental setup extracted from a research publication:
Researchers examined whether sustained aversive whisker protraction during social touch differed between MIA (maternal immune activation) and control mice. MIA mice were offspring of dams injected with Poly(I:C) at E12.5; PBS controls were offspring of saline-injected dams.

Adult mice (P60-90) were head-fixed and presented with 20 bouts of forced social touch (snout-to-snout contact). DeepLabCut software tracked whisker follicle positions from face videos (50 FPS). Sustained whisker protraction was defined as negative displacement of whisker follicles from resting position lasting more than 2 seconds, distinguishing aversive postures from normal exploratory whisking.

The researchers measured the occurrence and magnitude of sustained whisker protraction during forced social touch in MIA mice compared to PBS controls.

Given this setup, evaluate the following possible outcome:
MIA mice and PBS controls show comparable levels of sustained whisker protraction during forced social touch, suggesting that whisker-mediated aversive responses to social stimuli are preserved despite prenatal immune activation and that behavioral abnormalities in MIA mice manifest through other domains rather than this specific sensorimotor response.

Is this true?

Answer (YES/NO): NO